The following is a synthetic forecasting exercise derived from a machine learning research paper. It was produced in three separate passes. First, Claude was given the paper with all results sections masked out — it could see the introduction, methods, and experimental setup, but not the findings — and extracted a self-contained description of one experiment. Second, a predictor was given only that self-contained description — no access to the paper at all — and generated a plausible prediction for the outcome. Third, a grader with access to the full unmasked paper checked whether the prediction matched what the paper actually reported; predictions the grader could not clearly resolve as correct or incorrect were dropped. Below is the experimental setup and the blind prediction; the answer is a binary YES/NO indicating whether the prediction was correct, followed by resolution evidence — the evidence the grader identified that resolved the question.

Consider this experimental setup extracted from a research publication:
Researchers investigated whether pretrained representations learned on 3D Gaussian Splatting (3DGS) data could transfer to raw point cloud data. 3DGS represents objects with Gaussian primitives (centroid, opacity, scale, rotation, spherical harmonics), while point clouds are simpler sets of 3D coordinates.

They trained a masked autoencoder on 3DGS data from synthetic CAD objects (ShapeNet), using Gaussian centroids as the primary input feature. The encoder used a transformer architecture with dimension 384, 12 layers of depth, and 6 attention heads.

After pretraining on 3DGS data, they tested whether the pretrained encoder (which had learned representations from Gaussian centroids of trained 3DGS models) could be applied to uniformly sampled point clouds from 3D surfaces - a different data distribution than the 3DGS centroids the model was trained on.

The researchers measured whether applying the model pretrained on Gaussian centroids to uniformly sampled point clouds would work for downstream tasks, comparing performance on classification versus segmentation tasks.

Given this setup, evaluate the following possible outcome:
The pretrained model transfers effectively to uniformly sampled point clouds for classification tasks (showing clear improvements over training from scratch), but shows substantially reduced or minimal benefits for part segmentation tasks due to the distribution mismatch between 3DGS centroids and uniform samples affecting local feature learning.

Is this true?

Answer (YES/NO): NO